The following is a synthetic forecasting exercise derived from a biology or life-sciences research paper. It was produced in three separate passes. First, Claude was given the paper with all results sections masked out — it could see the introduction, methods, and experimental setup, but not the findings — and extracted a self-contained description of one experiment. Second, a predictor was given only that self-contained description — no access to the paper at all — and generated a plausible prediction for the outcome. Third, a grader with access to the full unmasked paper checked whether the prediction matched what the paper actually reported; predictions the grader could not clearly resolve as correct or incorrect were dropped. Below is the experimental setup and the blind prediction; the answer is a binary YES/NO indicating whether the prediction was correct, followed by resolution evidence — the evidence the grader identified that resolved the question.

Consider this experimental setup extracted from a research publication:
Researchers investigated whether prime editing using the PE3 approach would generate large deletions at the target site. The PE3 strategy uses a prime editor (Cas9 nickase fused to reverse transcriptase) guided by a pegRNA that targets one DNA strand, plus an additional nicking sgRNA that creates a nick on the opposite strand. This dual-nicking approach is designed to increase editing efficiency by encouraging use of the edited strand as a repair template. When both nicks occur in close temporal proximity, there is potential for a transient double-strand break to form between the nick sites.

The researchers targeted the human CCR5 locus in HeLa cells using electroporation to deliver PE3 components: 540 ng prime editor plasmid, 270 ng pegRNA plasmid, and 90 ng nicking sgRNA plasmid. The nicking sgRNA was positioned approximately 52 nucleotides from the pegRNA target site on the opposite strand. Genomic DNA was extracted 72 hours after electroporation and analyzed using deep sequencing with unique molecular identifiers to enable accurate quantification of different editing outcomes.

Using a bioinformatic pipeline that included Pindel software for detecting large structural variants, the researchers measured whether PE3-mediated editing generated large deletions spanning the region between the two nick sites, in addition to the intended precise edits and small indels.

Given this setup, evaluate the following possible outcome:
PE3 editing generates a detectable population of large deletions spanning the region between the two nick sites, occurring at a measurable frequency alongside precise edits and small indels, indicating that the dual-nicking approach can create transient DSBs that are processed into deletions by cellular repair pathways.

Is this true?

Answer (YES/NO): YES